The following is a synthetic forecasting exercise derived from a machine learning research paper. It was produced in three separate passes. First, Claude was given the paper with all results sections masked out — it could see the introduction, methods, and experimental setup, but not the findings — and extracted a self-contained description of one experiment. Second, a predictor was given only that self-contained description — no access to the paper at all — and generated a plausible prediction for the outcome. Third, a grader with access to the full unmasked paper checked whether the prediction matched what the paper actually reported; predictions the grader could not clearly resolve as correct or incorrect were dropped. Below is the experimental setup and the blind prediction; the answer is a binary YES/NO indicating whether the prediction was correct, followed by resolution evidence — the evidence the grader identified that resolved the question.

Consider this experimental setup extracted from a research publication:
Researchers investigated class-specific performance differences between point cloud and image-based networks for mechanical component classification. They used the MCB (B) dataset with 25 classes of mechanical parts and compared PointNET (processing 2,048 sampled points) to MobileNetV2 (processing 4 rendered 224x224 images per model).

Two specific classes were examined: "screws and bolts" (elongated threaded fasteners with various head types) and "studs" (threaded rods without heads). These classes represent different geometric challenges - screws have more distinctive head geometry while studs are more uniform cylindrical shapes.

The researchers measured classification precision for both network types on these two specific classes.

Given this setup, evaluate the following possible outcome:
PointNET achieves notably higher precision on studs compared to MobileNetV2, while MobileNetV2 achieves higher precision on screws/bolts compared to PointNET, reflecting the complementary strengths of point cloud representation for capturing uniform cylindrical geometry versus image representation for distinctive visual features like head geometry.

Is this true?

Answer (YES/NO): NO